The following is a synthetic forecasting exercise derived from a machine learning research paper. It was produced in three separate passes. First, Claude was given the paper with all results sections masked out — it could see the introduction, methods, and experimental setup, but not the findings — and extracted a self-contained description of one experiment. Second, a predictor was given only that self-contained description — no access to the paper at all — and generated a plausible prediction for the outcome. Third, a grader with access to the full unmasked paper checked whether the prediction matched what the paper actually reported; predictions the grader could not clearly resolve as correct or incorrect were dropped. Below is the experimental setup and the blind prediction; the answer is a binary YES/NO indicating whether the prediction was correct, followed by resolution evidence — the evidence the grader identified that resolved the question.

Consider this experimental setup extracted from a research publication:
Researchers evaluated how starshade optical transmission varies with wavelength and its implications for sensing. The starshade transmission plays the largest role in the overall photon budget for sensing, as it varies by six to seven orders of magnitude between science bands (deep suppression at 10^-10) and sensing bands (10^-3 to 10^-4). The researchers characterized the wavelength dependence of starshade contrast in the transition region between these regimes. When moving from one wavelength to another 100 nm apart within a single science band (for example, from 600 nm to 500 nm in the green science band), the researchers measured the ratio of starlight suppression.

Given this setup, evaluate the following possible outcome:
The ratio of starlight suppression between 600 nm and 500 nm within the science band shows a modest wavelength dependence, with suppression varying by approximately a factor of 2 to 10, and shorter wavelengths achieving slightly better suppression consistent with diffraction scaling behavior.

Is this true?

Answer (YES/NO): NO